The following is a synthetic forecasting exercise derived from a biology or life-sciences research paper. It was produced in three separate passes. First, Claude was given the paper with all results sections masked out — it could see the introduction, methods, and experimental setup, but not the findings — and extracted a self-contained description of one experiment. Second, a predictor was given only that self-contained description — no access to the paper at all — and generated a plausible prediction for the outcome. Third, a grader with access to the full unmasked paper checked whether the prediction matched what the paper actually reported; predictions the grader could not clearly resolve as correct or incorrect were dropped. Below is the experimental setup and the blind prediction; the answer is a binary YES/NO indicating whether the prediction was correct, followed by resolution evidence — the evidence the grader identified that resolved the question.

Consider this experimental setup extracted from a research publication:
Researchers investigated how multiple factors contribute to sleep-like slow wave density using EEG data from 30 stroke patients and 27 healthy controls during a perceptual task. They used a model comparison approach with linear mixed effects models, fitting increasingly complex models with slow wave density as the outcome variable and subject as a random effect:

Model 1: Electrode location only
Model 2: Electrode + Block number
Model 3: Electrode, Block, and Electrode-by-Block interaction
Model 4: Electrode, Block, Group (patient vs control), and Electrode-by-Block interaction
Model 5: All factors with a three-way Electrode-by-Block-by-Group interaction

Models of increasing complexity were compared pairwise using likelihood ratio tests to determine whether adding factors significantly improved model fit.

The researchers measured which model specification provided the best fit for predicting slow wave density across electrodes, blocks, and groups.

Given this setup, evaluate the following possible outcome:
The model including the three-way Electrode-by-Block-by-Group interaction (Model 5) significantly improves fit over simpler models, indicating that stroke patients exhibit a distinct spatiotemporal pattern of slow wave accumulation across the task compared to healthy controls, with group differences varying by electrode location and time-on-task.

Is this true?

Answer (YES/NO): NO